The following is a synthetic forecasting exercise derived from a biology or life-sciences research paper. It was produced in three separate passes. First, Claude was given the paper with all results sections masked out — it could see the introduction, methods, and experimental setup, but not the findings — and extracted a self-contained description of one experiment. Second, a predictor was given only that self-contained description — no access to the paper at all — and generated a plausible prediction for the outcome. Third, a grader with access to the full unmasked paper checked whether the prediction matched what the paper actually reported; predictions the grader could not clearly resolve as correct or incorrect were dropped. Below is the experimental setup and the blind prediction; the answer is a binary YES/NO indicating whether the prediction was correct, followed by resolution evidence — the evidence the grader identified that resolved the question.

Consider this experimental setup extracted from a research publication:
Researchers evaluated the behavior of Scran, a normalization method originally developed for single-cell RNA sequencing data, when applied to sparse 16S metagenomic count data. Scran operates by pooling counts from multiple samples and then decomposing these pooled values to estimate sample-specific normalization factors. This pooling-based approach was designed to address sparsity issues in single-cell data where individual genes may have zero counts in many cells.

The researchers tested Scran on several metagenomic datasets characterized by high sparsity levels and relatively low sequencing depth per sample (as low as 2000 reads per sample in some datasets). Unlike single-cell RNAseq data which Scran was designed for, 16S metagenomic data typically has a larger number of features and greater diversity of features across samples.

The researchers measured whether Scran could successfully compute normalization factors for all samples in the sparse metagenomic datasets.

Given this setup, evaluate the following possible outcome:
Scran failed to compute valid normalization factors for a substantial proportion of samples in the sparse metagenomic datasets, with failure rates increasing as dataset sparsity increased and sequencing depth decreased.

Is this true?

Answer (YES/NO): YES